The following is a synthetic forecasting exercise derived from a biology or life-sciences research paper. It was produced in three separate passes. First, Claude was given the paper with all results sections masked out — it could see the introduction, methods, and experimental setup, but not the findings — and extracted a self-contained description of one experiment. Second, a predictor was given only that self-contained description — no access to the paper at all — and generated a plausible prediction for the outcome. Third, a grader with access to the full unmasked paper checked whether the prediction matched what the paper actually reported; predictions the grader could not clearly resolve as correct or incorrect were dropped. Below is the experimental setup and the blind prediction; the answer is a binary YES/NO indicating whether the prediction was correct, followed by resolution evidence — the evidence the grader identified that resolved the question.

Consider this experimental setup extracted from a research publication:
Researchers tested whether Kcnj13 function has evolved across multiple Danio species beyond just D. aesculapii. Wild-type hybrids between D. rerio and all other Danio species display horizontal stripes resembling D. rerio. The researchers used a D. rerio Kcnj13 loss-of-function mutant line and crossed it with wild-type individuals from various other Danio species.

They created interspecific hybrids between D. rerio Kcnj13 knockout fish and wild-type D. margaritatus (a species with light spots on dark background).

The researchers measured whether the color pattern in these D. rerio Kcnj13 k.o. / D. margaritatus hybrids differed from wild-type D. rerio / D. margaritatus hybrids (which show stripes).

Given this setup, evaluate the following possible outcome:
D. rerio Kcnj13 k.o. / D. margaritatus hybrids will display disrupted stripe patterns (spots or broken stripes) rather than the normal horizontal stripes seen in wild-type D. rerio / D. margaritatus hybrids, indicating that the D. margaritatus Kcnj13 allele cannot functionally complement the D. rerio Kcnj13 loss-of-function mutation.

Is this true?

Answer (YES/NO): NO